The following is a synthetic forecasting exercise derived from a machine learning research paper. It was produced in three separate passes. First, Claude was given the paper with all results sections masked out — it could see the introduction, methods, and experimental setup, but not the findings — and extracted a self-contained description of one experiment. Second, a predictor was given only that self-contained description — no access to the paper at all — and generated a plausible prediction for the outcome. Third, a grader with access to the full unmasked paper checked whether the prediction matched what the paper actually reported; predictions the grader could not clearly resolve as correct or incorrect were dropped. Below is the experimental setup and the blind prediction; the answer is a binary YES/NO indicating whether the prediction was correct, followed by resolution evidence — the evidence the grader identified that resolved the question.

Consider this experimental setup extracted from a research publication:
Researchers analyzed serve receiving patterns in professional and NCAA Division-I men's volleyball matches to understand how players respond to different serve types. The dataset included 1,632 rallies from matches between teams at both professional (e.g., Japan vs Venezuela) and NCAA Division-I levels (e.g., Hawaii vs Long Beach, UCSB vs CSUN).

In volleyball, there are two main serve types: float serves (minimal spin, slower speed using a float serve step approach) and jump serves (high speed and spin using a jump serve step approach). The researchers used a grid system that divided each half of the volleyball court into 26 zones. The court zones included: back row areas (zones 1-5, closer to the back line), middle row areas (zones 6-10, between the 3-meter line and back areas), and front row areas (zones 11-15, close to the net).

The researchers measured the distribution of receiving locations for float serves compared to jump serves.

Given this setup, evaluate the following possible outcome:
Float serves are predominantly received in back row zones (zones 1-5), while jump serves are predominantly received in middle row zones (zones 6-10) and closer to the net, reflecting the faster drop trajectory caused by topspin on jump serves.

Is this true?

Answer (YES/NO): NO